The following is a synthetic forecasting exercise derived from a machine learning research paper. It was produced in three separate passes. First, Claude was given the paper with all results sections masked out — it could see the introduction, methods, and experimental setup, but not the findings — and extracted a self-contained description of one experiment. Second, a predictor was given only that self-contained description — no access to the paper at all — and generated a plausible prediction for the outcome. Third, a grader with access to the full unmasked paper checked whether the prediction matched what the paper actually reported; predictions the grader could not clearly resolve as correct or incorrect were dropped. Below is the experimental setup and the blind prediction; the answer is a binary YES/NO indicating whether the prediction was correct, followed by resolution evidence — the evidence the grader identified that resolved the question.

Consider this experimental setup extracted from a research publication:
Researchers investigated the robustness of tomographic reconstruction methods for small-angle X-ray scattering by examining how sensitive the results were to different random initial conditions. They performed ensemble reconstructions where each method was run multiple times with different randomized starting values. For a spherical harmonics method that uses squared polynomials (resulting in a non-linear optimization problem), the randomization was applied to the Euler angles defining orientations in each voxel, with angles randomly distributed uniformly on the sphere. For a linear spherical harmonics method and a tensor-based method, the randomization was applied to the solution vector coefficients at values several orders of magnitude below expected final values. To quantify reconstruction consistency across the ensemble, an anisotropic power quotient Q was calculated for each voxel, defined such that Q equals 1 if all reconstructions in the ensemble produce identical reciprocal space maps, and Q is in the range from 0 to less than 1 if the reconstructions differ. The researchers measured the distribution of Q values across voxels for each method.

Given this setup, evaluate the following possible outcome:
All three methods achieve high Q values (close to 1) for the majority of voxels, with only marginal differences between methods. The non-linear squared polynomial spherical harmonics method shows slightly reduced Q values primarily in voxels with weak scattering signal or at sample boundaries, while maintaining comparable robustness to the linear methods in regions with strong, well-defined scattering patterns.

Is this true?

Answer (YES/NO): NO